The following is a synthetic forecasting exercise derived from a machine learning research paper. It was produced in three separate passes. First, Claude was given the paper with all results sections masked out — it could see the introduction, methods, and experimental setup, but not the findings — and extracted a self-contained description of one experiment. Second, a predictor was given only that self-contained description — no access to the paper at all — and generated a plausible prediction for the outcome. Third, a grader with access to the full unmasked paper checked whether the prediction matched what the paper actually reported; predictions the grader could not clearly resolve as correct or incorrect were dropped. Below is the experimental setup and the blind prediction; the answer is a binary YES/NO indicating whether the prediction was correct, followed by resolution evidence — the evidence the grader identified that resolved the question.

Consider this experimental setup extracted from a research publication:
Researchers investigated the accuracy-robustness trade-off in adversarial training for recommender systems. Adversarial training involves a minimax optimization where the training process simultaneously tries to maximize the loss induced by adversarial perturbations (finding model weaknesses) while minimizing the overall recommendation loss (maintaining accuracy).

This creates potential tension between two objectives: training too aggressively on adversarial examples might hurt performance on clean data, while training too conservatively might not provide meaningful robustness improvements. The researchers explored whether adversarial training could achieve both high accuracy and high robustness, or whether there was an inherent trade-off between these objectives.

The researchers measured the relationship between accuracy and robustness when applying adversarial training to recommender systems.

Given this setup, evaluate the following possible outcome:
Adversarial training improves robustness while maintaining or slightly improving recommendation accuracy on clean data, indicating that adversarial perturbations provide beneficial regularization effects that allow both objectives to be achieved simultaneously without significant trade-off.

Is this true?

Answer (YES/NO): NO